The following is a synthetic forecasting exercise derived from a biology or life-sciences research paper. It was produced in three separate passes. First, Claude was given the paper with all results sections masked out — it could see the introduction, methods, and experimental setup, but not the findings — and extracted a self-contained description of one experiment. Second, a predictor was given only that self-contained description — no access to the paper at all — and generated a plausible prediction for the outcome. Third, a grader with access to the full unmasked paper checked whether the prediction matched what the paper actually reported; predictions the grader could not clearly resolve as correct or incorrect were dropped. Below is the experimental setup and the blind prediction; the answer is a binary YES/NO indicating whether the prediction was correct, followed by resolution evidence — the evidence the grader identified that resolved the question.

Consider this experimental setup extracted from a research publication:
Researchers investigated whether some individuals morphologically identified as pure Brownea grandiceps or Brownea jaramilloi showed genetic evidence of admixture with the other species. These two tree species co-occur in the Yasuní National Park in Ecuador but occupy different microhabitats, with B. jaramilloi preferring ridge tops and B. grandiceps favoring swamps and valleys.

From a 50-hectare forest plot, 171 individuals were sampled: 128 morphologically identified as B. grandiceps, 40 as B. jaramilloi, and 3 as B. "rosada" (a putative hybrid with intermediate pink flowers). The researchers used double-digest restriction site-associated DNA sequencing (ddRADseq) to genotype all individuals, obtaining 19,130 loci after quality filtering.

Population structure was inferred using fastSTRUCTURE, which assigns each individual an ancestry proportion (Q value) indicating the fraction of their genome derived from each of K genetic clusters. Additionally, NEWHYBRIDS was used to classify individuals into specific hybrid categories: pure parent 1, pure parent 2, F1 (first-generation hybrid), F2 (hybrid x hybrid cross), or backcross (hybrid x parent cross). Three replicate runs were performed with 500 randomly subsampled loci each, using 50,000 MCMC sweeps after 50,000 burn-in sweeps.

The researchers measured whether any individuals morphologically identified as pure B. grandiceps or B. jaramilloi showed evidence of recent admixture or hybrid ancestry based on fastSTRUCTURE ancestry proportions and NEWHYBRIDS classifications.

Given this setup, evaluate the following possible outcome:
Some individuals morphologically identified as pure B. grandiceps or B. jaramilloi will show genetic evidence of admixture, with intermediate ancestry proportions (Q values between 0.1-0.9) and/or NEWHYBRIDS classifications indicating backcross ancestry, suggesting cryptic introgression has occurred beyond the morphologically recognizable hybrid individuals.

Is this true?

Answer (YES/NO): YES